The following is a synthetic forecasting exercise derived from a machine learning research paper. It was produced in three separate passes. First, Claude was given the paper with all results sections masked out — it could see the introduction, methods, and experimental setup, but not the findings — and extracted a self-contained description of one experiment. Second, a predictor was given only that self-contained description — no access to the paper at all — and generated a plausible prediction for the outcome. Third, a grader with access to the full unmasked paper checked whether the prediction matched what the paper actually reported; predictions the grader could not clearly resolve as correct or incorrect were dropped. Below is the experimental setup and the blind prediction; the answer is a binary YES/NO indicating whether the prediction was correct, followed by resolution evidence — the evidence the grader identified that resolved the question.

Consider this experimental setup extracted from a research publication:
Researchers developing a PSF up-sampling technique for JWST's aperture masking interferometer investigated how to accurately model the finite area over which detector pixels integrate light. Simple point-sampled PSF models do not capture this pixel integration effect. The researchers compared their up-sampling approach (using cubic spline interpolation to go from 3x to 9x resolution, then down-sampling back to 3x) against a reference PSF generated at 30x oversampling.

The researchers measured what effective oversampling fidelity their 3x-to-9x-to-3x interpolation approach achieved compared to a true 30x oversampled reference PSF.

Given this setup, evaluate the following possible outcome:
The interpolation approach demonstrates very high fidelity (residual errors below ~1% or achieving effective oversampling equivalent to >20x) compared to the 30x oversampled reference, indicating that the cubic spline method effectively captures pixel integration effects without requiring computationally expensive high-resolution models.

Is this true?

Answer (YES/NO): NO